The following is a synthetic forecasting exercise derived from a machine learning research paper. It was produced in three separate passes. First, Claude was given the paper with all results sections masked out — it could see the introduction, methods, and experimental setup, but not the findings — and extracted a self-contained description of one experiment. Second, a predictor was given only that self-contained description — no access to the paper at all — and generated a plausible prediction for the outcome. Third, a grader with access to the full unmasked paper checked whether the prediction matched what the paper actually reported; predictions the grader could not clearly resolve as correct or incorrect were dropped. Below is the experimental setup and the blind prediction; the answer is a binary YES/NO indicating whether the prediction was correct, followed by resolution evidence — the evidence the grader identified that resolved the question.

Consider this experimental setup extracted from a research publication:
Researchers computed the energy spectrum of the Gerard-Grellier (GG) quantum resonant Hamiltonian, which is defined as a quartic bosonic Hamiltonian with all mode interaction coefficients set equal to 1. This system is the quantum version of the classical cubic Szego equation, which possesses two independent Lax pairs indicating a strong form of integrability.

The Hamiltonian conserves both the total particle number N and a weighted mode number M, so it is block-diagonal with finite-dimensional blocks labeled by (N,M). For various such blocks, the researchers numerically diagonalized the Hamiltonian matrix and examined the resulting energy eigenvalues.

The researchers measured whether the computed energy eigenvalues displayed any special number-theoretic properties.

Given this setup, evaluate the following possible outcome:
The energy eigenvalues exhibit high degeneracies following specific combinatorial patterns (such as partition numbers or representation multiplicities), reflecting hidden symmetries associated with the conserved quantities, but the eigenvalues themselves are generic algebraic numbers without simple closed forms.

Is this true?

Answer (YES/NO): NO